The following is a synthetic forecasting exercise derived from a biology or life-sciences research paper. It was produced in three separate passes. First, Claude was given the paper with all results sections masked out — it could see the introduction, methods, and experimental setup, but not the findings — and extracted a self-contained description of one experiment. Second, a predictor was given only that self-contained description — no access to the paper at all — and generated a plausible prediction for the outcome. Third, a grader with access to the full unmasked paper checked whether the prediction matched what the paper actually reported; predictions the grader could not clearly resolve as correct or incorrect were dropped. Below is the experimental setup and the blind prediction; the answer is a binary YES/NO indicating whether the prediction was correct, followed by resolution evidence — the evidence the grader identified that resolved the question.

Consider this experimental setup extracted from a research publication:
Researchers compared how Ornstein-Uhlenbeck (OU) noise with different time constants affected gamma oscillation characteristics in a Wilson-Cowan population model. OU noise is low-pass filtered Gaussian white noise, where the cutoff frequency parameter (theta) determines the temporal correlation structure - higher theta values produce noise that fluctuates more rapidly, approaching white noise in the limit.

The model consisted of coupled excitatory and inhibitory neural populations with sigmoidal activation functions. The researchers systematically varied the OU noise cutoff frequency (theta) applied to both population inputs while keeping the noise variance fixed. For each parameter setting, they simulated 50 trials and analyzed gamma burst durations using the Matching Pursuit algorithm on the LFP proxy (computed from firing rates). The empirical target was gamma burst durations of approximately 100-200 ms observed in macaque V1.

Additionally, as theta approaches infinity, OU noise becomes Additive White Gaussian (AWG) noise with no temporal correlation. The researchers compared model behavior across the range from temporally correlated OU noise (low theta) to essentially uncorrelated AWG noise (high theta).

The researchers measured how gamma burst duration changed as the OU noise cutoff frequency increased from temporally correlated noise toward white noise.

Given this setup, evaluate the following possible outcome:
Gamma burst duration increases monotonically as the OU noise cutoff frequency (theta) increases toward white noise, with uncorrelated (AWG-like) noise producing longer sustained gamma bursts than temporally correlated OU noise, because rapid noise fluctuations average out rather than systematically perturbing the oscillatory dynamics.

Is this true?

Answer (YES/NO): NO